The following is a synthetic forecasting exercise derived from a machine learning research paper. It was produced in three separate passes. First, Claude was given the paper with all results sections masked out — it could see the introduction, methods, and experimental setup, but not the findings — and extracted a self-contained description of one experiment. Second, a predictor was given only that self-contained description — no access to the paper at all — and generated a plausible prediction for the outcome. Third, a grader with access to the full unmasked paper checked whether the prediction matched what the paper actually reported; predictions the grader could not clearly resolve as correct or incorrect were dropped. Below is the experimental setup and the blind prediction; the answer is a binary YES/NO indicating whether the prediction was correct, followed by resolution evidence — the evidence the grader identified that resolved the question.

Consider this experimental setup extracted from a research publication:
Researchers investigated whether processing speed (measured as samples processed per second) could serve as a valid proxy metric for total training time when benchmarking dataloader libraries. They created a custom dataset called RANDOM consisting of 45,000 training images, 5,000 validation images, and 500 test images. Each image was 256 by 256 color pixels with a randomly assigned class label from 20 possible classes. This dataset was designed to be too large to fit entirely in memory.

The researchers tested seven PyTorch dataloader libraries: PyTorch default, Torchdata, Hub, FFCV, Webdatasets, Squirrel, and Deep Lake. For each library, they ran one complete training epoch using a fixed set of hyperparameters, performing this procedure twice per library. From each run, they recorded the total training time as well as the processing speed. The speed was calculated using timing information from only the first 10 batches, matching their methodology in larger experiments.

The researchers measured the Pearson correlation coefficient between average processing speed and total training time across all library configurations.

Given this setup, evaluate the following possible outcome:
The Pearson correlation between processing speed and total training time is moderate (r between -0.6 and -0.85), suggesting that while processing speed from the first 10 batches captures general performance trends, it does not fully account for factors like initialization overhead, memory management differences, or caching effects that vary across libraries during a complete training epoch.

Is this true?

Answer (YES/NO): NO